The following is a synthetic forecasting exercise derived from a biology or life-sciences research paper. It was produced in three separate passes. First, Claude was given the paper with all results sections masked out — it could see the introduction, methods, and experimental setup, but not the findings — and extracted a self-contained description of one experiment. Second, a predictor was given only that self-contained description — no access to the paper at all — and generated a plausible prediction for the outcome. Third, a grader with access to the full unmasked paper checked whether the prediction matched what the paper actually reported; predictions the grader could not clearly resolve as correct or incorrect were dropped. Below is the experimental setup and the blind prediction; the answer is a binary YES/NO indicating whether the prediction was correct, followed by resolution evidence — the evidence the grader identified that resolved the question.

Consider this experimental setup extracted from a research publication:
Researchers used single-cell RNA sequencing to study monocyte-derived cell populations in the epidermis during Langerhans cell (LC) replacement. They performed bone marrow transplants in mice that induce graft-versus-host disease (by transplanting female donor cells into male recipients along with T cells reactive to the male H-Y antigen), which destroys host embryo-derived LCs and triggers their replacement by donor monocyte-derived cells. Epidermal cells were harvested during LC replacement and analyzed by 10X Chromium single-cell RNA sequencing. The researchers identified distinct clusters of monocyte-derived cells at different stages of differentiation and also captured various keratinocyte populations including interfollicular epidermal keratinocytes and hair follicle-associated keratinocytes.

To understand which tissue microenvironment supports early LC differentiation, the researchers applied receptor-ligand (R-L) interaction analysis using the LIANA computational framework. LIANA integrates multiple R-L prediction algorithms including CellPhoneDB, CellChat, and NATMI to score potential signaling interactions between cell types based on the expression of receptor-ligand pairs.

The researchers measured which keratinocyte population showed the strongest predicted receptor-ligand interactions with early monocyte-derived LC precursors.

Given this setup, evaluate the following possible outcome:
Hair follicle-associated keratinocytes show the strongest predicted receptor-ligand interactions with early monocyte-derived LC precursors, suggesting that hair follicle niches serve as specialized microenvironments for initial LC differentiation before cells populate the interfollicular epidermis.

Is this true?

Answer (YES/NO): YES